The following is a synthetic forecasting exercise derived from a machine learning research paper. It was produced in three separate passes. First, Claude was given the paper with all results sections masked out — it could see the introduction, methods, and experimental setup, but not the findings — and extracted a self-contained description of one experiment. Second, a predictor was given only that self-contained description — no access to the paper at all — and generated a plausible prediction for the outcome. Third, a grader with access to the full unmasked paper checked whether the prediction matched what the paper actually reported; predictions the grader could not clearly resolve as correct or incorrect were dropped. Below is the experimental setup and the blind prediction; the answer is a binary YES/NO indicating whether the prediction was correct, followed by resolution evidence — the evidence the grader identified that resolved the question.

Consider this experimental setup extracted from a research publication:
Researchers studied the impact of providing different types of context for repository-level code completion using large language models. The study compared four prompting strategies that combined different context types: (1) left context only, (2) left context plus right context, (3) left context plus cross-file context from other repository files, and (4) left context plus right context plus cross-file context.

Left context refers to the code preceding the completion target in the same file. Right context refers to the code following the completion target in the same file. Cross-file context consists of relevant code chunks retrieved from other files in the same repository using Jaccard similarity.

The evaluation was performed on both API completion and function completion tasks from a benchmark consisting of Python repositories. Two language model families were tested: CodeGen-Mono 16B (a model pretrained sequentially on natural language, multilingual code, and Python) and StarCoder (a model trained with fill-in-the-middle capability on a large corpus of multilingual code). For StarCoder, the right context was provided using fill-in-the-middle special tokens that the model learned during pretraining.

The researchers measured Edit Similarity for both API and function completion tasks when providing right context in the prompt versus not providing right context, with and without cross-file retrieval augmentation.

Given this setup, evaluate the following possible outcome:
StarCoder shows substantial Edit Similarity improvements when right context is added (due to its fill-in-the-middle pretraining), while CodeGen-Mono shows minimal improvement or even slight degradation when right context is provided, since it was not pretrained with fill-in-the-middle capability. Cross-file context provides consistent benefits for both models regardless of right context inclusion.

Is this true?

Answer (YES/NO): NO